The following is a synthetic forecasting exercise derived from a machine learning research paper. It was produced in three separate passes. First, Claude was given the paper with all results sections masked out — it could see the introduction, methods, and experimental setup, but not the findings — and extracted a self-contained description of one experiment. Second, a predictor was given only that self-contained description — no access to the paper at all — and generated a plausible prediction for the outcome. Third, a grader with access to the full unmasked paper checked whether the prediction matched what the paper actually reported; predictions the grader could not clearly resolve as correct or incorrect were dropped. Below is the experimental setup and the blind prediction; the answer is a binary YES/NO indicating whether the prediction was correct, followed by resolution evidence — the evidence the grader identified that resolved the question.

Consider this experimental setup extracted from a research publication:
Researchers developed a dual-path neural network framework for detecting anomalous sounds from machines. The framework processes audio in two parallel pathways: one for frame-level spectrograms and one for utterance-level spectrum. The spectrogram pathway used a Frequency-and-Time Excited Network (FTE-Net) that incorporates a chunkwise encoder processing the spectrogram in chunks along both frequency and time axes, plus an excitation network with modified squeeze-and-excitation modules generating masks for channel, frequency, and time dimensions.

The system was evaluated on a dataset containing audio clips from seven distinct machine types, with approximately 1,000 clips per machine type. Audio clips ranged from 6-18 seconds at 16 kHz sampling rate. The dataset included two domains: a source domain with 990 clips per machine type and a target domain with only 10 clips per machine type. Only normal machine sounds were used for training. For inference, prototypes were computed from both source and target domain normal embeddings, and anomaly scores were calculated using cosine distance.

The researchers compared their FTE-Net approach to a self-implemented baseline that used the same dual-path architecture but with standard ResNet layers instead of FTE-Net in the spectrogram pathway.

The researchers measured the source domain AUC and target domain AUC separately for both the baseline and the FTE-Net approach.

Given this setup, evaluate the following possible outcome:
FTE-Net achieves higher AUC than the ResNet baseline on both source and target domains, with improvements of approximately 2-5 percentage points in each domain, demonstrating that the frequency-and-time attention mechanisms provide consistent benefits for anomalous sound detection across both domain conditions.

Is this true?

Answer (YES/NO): NO